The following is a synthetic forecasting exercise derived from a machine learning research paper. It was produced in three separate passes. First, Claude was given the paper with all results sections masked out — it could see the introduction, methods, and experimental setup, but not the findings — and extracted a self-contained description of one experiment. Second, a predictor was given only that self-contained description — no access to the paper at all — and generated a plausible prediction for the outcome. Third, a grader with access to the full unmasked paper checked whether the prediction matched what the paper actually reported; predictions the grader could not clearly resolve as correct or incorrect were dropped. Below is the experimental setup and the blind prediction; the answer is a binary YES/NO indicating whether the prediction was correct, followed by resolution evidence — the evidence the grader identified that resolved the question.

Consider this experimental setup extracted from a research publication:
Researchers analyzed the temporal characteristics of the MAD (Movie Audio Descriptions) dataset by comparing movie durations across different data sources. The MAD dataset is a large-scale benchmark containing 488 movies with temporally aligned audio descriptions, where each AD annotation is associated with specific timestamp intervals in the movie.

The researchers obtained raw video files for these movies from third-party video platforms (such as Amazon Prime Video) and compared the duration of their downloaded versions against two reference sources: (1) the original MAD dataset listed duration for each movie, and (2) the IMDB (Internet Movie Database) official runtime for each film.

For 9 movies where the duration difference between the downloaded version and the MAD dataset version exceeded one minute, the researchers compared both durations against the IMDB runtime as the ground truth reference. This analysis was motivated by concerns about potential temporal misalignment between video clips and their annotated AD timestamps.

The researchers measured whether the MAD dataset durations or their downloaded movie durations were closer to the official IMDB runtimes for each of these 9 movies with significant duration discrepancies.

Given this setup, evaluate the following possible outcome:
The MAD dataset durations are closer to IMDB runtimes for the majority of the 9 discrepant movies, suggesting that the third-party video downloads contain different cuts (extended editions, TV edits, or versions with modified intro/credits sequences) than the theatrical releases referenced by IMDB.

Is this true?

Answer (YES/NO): NO